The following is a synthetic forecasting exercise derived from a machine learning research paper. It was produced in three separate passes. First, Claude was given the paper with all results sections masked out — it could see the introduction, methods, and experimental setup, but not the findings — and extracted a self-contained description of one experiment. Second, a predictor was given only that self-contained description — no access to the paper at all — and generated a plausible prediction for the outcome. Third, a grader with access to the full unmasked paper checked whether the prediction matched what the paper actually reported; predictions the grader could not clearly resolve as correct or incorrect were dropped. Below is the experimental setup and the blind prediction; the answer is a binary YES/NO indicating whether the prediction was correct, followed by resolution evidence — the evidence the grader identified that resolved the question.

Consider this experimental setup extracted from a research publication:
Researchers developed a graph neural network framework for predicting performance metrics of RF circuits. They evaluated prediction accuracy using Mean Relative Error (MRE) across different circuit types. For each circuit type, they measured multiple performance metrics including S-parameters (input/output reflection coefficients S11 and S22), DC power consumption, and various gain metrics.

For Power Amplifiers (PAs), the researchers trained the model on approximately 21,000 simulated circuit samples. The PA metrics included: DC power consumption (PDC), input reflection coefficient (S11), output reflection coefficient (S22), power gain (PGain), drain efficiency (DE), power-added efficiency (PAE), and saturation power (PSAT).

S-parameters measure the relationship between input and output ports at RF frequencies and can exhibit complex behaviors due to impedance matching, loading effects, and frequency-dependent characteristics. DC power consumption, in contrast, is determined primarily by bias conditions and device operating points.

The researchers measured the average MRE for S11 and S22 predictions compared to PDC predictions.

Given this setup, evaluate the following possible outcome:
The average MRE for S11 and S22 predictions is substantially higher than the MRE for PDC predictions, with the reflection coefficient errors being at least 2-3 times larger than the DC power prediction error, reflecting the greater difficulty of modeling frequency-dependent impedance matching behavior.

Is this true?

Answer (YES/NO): YES